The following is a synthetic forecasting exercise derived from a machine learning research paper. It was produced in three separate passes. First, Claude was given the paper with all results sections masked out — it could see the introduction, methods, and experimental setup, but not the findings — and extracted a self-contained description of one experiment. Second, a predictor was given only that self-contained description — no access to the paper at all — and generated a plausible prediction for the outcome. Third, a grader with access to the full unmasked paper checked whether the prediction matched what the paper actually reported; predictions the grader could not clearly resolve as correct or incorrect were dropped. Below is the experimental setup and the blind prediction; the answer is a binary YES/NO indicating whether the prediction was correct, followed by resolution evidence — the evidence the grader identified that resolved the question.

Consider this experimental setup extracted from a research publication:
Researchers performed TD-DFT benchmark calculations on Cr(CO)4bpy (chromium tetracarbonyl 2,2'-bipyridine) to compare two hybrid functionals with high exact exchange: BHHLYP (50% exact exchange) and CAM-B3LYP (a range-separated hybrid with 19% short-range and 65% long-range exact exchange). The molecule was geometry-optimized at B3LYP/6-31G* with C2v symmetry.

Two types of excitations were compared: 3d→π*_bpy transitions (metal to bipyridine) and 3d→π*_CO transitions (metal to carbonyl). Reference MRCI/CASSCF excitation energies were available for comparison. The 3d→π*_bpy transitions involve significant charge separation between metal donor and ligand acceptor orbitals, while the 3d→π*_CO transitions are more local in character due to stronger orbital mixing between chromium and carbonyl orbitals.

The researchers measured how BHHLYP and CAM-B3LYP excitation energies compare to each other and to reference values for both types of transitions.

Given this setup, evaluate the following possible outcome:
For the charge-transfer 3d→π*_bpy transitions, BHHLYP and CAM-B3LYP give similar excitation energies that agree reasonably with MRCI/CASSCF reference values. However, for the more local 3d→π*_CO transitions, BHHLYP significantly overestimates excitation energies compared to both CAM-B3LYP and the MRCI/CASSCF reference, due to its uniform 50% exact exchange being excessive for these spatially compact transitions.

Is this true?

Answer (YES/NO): NO